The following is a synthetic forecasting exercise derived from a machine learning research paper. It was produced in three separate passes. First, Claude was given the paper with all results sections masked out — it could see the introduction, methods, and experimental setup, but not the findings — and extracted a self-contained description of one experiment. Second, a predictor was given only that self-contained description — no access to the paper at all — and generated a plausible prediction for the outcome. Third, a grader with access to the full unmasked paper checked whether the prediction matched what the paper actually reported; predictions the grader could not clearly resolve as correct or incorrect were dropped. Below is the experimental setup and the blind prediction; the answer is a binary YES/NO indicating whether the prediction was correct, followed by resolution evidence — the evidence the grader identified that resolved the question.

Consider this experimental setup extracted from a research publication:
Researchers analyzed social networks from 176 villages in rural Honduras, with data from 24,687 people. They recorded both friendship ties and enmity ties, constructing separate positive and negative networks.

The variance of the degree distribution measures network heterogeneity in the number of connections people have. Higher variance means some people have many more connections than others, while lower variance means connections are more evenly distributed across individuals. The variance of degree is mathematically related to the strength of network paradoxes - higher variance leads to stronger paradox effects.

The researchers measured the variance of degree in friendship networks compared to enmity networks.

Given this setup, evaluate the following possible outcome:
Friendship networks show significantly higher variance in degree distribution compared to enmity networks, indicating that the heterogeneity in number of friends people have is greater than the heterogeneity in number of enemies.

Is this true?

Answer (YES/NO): YES